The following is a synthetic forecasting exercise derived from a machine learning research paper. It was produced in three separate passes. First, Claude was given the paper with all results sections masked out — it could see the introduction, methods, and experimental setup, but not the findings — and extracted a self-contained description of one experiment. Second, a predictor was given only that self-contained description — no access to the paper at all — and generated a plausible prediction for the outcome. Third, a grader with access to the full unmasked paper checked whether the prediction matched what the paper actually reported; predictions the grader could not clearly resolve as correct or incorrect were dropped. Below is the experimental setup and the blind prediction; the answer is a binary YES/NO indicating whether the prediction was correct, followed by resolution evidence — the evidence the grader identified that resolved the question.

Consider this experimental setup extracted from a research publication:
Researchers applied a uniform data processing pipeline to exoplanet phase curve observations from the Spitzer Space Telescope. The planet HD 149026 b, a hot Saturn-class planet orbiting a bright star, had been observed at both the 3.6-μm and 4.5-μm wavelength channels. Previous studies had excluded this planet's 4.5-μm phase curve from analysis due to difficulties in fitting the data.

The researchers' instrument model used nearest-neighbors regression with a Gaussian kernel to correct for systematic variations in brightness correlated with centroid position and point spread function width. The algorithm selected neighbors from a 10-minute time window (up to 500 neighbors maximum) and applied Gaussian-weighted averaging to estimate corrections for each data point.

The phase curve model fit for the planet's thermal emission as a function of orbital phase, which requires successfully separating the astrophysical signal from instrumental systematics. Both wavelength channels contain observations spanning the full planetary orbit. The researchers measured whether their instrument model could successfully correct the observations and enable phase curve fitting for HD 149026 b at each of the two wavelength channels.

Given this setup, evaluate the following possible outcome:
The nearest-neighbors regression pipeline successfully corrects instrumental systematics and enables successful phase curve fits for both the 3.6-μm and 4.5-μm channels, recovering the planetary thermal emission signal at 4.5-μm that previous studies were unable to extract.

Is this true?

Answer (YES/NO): NO